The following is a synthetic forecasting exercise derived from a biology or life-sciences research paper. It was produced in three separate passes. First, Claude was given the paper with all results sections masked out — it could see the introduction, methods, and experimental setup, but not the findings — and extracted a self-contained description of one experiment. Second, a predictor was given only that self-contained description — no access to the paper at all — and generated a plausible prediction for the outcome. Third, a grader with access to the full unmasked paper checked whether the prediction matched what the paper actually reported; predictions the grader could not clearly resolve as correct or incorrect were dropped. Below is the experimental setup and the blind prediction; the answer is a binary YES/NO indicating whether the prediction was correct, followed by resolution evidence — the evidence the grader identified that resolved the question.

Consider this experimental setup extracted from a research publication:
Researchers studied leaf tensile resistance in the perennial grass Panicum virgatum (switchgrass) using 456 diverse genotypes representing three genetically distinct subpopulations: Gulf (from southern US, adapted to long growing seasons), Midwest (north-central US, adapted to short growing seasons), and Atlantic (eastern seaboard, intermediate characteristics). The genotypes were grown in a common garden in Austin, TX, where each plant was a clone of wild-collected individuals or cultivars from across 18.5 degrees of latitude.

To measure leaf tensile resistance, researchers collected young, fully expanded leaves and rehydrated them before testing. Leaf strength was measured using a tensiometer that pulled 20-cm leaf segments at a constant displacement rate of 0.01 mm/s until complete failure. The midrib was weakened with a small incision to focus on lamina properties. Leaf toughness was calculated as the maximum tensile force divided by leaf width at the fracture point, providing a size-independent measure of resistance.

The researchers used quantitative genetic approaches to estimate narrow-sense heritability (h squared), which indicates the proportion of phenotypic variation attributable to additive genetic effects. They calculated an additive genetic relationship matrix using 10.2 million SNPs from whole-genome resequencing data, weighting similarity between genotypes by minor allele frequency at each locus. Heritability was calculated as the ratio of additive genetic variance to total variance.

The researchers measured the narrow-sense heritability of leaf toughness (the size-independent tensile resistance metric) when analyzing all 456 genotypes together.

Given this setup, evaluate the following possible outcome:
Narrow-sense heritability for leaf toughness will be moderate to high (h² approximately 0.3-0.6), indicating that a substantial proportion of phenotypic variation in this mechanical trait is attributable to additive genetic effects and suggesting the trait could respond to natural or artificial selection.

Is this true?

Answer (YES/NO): YES